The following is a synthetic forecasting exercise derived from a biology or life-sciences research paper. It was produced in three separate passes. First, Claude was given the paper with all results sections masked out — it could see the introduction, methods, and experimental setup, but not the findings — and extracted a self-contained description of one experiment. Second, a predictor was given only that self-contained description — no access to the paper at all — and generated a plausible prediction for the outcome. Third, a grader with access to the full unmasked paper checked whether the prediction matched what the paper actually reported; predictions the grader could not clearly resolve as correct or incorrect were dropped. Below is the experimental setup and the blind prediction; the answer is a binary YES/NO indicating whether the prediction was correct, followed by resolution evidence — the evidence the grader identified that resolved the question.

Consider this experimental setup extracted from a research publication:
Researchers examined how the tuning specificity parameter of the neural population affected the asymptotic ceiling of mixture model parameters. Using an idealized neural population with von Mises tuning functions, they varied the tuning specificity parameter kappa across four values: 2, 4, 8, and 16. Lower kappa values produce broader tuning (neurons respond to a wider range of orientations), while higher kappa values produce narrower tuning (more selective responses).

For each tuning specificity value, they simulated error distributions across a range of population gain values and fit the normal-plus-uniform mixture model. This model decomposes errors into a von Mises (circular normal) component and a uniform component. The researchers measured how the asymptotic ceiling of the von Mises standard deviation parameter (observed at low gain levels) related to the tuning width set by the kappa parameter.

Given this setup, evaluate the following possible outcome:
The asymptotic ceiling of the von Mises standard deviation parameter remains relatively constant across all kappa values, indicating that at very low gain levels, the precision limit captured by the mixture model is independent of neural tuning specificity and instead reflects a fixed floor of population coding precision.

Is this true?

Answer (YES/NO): NO